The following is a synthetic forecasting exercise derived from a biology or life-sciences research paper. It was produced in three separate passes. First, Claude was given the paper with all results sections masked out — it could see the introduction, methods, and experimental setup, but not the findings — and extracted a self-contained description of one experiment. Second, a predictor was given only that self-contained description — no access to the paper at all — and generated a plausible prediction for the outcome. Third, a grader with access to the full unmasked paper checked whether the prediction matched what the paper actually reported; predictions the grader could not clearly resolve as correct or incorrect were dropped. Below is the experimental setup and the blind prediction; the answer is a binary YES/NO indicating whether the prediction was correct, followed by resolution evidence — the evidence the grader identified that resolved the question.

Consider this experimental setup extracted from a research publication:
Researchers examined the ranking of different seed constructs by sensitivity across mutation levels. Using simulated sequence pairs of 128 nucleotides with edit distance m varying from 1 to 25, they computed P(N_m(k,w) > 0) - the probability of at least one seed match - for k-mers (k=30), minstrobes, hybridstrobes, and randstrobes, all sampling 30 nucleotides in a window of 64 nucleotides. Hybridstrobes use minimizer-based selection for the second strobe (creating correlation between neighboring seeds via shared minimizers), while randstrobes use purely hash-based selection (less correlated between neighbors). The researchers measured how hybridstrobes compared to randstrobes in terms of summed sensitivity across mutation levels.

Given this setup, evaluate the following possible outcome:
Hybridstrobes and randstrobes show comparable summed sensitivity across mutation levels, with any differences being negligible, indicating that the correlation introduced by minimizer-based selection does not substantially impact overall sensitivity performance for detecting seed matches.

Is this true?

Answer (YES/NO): NO